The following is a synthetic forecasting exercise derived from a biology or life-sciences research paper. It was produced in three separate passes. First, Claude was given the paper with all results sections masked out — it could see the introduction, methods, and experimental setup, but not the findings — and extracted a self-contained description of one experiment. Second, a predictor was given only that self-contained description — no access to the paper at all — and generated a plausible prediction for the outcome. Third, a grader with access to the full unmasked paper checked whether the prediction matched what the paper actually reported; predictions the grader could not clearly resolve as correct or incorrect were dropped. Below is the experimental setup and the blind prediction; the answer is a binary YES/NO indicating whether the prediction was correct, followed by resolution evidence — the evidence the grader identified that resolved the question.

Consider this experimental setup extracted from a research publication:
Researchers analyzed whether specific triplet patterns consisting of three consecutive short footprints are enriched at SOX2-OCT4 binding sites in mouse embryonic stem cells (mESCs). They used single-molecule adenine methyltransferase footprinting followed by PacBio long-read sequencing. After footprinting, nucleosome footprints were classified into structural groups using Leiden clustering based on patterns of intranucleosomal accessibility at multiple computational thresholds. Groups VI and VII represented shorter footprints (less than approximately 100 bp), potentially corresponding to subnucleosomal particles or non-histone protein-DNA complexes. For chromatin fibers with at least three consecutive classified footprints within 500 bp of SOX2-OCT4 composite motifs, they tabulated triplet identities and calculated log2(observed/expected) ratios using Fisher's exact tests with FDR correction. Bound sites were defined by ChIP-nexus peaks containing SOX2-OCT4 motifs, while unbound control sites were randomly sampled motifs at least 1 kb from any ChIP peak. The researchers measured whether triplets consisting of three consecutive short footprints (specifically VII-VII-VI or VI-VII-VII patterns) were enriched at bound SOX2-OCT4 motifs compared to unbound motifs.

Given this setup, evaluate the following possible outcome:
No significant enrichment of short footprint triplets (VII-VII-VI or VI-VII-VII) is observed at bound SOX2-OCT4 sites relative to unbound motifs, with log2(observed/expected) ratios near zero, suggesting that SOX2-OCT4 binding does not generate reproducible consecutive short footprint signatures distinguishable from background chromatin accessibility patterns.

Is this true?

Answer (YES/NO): NO